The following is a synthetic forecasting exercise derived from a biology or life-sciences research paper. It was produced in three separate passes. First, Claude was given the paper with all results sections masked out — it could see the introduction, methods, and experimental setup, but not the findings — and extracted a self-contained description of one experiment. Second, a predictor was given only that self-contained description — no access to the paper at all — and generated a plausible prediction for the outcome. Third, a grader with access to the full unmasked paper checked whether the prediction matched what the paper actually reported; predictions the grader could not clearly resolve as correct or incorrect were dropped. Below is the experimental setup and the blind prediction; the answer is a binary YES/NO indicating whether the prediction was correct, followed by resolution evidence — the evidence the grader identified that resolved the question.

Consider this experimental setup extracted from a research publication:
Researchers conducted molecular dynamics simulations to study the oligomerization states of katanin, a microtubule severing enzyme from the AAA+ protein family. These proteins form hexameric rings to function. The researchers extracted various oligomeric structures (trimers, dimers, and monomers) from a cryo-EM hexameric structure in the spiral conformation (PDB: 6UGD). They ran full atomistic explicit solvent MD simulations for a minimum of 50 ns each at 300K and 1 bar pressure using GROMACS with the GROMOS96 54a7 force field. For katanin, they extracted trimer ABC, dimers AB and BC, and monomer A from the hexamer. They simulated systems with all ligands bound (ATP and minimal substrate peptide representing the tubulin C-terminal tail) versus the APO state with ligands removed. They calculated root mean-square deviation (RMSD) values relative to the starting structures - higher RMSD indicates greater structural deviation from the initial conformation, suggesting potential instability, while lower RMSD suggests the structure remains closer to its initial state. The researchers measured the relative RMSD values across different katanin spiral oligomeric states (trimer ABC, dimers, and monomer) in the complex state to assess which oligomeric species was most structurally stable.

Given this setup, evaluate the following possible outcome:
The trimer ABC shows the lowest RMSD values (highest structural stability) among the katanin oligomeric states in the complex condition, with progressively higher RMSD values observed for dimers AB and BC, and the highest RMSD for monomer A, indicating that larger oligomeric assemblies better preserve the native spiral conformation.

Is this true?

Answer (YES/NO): NO